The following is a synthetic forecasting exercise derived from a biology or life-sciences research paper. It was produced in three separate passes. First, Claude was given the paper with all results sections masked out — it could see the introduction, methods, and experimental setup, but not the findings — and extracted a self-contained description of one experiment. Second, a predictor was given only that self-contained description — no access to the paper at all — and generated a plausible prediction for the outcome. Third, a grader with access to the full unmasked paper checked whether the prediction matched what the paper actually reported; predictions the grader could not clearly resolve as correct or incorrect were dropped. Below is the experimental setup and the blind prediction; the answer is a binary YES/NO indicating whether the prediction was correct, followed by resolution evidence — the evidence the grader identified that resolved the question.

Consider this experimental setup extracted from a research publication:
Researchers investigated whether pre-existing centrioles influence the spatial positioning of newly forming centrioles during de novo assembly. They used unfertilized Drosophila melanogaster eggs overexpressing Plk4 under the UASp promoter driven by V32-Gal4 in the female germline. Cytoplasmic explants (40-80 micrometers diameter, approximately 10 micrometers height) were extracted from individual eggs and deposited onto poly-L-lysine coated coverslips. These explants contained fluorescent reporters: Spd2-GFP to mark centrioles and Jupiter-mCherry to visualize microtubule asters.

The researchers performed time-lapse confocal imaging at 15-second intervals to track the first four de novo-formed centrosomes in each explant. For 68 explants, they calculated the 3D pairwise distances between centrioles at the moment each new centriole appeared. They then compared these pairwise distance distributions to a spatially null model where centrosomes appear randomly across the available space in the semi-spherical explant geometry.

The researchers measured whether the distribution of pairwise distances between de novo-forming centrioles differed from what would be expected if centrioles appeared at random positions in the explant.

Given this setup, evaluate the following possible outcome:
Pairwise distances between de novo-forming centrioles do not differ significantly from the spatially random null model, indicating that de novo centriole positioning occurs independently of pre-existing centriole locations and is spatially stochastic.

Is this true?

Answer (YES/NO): YES